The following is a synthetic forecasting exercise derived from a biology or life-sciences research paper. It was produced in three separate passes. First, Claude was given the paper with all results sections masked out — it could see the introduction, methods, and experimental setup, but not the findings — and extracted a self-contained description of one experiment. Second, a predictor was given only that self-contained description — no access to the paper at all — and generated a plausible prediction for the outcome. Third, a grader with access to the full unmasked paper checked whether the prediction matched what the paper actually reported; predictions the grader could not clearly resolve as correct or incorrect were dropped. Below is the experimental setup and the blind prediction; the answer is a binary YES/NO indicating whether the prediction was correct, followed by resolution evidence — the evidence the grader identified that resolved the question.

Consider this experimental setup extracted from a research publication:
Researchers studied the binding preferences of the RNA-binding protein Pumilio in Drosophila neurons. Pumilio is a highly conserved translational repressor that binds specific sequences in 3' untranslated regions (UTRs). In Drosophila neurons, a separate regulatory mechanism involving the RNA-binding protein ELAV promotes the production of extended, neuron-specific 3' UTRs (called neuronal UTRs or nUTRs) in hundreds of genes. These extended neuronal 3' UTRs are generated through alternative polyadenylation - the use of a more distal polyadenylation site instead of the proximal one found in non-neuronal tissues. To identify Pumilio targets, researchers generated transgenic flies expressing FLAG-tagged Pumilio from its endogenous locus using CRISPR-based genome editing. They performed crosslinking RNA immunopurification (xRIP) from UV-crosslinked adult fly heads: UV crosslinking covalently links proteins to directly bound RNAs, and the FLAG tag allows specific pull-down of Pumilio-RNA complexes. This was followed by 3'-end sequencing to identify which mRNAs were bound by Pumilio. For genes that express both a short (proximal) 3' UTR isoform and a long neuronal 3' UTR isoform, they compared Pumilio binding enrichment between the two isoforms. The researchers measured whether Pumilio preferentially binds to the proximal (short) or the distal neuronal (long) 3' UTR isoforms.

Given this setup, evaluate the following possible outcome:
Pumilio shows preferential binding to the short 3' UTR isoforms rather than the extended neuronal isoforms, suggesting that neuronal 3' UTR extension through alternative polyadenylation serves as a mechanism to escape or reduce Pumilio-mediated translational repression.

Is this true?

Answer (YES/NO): NO